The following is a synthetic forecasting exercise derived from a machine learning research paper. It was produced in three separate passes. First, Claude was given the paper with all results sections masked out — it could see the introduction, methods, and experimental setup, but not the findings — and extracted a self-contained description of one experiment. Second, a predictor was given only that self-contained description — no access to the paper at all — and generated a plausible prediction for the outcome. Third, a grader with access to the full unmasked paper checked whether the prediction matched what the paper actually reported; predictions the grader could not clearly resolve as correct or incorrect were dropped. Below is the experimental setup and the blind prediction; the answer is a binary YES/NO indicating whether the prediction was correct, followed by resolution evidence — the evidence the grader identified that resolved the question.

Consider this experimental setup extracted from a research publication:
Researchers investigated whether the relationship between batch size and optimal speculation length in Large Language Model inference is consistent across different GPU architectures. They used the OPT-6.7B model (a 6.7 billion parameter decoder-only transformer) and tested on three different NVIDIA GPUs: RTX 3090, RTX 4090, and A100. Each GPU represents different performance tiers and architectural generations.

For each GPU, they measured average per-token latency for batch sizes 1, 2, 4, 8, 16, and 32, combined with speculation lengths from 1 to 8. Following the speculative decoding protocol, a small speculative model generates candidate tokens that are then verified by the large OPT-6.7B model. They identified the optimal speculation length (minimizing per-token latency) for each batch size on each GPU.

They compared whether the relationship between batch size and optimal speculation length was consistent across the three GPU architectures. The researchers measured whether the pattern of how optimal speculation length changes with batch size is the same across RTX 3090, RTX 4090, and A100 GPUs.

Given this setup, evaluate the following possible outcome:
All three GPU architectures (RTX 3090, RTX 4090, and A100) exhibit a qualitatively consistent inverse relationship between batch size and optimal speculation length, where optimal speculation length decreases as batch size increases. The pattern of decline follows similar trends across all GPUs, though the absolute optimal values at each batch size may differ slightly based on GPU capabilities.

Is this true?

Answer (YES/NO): YES